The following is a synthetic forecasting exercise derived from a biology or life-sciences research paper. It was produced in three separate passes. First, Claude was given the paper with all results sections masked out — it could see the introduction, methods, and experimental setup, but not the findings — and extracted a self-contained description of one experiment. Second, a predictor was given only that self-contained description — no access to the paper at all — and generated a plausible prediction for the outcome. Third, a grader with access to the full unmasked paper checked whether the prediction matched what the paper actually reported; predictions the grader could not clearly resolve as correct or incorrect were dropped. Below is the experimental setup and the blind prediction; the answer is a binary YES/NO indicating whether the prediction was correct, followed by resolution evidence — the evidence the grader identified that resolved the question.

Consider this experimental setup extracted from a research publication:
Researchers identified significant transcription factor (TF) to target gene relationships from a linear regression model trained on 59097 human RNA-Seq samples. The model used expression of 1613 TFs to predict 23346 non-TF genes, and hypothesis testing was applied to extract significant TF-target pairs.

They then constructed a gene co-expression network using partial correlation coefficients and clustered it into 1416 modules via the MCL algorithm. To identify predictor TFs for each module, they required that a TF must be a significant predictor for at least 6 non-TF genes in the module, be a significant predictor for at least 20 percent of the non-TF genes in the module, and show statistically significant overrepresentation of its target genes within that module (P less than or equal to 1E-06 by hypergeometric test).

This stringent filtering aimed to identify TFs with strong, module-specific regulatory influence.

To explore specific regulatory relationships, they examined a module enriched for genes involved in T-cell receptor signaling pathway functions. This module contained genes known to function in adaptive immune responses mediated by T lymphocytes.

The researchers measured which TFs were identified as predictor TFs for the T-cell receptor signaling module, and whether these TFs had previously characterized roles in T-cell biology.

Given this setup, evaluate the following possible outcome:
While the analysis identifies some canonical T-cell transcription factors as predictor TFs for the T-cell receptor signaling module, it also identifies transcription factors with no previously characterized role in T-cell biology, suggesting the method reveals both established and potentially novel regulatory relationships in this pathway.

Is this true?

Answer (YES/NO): YES